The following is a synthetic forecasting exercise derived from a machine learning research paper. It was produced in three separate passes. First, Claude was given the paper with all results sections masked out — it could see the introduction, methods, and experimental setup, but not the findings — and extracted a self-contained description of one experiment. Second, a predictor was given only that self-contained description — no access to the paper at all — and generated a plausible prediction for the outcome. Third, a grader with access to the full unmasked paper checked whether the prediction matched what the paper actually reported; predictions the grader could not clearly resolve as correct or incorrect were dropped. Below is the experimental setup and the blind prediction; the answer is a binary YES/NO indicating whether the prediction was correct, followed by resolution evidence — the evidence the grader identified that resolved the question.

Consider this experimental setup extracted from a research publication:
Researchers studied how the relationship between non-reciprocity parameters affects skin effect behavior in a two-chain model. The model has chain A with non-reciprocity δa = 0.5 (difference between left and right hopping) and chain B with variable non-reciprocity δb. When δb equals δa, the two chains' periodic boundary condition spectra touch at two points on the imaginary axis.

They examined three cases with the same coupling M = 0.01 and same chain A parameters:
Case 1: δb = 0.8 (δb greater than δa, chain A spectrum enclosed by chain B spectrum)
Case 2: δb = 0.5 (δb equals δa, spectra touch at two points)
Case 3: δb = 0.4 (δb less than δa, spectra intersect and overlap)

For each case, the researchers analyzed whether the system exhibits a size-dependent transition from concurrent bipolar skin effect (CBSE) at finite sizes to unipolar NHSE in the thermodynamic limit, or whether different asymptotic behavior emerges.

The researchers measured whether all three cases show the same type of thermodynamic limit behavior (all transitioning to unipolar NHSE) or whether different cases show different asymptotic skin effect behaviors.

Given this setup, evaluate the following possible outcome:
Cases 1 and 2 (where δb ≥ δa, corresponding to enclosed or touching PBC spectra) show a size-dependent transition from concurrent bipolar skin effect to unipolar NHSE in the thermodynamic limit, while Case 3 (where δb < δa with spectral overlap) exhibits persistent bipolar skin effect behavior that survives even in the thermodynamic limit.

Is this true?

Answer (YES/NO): NO